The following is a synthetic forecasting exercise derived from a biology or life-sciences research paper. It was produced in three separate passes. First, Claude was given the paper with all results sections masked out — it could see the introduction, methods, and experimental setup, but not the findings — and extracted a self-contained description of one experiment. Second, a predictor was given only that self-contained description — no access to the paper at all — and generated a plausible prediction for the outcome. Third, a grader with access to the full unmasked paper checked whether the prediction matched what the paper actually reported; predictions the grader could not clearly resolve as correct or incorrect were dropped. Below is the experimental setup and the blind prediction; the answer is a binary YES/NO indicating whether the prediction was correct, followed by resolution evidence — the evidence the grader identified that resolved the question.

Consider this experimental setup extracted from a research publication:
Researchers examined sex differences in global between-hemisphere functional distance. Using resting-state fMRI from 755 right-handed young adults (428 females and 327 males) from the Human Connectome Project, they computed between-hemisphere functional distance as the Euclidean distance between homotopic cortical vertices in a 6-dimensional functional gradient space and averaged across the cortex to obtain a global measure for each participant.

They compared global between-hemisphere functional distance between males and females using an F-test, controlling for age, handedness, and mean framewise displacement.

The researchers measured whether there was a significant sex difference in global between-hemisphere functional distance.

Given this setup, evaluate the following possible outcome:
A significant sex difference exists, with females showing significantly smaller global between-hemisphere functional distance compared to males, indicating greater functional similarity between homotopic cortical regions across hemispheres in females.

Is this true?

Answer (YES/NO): YES